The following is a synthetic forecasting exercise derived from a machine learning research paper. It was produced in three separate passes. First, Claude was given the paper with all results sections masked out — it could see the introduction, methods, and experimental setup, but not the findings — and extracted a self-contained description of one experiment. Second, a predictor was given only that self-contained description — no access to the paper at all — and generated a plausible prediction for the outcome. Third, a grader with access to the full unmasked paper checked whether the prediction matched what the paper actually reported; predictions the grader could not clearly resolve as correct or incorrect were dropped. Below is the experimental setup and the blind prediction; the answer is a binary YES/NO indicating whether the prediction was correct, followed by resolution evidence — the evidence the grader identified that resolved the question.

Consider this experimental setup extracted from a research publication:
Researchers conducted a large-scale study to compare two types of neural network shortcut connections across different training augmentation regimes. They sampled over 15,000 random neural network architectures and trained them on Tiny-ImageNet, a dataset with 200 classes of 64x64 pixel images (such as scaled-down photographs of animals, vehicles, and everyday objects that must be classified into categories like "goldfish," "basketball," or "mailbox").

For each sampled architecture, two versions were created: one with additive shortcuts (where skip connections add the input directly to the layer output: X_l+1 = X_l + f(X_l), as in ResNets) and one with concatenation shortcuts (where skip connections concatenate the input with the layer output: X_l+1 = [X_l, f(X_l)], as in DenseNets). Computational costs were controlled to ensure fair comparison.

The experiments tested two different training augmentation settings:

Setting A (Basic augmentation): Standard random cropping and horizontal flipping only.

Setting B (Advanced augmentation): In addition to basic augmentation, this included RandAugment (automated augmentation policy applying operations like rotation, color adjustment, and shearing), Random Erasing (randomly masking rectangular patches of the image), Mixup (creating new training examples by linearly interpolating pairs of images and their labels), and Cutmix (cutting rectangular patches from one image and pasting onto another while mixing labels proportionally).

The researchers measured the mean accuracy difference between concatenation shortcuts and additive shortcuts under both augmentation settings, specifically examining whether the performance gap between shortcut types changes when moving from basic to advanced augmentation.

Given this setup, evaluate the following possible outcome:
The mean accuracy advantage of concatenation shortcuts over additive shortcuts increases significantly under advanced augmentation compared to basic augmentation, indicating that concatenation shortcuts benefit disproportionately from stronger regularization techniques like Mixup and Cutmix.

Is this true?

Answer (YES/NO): NO